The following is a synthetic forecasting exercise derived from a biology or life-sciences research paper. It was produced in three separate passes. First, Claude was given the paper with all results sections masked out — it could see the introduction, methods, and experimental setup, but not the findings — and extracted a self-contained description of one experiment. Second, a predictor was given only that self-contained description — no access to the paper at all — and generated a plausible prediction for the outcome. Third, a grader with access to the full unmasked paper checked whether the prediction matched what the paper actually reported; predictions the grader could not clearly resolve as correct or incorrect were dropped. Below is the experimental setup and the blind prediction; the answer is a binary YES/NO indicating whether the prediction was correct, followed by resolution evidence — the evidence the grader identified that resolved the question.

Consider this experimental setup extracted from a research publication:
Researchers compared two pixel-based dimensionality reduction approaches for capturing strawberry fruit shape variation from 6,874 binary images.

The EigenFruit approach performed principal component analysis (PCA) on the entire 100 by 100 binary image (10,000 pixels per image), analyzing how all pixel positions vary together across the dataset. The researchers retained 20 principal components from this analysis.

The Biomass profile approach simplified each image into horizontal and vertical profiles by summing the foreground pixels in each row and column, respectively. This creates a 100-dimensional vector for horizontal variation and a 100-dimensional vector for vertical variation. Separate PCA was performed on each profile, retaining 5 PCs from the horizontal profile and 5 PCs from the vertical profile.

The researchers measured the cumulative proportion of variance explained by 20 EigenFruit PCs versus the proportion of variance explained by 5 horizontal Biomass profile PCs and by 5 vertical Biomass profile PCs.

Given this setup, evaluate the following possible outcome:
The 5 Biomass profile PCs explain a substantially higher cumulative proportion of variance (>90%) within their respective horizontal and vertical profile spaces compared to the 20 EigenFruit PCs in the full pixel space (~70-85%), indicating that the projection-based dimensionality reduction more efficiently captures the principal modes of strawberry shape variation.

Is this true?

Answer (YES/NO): YES